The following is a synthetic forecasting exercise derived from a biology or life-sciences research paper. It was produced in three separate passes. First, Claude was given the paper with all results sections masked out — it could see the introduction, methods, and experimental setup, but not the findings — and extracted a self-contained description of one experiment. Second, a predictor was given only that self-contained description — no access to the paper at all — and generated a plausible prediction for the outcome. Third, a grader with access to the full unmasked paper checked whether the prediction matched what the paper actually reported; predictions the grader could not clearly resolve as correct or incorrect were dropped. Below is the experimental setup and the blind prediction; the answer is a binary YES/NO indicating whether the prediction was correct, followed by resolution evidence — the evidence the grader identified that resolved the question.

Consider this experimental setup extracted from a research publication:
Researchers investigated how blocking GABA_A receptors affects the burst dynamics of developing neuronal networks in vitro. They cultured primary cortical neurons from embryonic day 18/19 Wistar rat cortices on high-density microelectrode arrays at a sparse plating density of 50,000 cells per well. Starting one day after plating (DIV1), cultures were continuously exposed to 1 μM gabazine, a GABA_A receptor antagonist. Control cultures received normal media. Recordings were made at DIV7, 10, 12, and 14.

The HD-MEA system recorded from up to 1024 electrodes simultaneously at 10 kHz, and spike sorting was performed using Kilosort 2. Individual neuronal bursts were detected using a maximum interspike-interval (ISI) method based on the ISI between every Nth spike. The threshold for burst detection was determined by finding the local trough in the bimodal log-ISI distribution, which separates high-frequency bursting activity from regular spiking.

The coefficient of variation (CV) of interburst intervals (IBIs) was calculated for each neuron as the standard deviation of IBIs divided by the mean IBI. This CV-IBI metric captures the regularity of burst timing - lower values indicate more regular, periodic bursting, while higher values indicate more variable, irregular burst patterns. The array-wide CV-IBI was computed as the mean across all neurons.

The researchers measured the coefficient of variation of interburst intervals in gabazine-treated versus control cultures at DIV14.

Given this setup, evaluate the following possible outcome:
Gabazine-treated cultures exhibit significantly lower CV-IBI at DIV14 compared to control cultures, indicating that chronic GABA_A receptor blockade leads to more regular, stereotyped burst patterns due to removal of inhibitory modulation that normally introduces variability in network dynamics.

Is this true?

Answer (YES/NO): YES